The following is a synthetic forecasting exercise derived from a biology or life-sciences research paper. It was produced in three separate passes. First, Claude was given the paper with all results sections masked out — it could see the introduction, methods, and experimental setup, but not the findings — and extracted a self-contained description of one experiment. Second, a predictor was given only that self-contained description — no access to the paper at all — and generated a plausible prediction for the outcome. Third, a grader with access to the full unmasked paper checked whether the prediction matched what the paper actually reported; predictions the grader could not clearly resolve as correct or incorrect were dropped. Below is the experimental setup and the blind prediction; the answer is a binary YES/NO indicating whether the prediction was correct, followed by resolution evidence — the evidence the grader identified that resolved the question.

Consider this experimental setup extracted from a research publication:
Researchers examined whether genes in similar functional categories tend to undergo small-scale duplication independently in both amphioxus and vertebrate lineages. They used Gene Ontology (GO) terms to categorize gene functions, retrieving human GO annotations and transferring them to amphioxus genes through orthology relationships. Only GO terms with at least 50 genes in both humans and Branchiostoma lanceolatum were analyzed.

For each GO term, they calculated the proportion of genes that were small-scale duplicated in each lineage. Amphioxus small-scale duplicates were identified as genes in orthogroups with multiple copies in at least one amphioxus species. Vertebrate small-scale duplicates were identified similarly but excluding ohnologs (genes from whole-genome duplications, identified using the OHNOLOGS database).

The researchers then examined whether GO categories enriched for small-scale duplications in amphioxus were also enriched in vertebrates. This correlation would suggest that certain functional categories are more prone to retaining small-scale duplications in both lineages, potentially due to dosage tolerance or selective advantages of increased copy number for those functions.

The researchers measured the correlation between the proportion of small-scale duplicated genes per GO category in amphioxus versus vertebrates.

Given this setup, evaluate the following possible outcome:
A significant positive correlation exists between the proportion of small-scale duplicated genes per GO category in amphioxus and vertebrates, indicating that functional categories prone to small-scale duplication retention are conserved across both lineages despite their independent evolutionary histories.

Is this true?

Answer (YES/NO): YES